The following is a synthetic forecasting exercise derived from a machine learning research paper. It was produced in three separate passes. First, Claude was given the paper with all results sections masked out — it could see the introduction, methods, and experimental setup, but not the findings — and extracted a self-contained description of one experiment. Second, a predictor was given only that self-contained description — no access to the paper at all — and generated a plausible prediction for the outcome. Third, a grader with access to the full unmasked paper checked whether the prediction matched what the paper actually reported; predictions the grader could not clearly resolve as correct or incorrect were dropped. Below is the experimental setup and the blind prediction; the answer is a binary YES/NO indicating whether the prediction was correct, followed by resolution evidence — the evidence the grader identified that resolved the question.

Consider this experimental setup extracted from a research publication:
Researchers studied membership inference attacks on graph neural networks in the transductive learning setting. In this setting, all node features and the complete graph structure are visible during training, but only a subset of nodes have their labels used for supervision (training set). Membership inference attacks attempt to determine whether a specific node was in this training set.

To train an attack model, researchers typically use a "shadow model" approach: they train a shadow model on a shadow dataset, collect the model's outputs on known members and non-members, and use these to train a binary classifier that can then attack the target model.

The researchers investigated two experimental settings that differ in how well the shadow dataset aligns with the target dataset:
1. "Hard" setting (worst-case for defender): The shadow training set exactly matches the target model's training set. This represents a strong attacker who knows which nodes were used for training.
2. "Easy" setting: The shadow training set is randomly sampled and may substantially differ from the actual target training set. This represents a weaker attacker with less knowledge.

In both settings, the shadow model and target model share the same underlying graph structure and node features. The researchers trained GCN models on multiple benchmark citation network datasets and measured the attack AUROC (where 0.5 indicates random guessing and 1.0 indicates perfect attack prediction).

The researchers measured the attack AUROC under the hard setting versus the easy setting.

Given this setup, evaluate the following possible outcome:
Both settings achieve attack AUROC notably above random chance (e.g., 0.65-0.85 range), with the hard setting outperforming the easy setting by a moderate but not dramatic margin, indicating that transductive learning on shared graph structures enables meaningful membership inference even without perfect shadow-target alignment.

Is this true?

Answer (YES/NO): NO